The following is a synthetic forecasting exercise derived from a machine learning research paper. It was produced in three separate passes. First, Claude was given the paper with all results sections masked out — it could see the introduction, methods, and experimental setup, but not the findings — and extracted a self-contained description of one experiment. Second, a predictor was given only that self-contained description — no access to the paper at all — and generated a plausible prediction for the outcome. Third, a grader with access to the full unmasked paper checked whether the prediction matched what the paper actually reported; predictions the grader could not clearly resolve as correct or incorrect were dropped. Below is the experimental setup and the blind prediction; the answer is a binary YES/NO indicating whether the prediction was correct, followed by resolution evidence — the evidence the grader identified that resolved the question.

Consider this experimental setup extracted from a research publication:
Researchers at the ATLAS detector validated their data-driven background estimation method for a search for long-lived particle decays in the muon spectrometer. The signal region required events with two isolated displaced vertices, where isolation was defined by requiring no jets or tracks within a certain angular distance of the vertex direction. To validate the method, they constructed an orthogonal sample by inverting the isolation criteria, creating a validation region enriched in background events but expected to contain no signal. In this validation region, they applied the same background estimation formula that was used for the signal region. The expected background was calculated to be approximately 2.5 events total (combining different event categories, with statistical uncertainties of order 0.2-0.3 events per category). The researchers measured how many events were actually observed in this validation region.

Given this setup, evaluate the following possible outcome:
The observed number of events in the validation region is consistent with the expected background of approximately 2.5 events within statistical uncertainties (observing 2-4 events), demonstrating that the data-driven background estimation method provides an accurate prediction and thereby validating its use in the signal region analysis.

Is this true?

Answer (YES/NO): NO